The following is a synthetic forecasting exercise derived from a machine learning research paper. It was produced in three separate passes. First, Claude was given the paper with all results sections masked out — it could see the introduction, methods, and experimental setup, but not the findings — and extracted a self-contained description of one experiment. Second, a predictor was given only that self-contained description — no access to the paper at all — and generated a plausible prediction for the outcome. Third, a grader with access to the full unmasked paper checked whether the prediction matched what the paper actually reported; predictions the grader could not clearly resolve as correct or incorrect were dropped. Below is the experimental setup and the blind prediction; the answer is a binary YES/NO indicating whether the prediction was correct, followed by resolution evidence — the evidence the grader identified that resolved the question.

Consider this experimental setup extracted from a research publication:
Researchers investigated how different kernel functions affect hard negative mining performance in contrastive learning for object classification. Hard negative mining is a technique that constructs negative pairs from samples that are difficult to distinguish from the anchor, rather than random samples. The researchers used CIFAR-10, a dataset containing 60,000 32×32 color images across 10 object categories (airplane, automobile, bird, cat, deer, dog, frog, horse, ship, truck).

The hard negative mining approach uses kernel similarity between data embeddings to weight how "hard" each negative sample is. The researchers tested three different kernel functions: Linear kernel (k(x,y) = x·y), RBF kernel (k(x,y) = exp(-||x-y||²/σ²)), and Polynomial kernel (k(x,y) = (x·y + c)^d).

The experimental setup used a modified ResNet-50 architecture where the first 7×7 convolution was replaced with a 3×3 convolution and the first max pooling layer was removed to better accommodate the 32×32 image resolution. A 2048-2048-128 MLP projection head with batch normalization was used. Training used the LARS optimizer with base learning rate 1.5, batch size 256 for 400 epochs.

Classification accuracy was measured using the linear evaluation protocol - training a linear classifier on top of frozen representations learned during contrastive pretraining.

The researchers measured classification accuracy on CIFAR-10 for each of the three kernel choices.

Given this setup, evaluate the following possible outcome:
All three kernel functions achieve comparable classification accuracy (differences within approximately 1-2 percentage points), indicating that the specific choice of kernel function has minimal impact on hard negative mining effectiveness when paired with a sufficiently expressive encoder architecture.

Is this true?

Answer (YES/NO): YES